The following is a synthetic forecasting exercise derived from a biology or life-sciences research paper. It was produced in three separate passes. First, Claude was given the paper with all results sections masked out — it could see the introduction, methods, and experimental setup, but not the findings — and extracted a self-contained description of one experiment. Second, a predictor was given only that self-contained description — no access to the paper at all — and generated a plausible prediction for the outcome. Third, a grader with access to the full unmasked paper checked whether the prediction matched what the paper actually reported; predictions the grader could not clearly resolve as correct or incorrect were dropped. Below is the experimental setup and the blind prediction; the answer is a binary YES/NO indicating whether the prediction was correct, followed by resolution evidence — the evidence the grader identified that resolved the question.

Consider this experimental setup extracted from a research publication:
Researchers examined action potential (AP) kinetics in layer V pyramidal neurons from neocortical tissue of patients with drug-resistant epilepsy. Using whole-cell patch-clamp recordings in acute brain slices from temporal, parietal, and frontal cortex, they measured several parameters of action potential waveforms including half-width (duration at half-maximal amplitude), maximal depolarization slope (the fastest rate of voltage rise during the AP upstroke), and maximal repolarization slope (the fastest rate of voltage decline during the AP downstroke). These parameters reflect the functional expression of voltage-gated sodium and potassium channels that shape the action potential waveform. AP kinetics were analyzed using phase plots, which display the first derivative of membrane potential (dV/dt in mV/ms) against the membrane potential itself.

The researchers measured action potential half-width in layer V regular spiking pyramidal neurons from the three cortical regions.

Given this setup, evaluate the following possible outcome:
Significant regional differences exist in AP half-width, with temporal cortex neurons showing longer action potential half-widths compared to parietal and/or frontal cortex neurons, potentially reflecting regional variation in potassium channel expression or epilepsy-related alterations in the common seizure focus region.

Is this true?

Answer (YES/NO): NO